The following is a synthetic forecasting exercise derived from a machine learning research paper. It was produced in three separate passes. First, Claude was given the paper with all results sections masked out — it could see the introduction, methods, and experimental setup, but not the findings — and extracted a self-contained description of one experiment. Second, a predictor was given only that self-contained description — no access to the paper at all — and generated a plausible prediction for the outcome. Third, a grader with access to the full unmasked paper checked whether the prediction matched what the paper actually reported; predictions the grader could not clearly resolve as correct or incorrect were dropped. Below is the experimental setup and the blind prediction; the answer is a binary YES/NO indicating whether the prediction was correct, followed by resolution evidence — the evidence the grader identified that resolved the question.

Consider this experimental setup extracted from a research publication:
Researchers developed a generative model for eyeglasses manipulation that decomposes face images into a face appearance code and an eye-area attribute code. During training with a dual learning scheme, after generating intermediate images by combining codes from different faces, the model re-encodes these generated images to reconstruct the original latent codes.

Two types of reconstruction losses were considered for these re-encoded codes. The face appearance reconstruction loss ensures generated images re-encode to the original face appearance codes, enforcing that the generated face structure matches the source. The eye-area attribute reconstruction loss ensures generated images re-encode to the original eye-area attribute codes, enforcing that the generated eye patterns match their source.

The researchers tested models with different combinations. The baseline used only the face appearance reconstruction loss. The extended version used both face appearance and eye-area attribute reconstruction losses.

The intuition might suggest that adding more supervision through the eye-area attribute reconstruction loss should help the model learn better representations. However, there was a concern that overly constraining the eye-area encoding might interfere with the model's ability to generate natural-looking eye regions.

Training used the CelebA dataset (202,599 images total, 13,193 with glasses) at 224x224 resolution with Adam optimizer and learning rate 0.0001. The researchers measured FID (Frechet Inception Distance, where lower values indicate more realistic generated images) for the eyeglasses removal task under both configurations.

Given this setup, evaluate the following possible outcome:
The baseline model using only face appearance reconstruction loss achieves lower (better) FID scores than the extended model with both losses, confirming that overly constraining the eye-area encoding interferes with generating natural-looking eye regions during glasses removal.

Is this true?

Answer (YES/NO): YES